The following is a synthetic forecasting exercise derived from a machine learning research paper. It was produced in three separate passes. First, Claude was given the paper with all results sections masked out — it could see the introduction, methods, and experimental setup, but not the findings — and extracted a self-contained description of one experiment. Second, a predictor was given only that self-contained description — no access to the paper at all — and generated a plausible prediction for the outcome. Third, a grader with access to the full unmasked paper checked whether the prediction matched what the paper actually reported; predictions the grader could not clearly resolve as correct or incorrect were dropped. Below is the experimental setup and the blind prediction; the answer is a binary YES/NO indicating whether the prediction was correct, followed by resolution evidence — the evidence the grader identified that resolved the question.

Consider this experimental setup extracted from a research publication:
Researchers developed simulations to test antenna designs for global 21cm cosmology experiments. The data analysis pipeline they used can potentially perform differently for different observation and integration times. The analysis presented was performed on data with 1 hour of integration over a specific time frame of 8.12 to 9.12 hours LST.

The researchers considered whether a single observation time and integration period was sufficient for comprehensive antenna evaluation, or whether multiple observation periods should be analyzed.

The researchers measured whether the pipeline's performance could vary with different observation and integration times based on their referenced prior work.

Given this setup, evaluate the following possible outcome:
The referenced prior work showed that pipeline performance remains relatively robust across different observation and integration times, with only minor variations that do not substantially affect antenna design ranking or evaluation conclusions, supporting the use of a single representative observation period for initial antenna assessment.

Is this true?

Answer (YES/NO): NO